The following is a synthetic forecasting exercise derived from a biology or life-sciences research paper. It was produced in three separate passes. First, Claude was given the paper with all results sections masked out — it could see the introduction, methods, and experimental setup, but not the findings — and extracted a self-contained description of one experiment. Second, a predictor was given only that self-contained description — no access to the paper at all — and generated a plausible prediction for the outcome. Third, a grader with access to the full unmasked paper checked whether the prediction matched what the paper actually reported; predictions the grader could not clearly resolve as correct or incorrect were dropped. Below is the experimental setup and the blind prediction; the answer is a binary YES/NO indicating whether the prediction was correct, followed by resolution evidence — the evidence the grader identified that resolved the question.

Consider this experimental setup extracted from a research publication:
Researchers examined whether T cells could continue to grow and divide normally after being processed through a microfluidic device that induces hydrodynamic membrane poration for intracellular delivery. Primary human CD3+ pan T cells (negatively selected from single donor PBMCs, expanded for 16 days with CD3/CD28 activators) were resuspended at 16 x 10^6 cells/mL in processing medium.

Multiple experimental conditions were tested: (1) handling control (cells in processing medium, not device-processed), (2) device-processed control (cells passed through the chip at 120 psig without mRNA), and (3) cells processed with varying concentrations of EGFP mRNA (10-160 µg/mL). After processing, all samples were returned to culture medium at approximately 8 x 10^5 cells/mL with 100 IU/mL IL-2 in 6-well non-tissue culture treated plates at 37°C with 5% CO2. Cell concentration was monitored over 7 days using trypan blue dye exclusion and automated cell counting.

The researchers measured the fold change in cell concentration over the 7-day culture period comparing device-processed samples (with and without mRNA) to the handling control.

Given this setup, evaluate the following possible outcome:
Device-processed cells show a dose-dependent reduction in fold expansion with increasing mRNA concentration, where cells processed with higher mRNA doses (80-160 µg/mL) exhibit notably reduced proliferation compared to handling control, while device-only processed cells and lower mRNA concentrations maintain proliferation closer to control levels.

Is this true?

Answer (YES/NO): NO